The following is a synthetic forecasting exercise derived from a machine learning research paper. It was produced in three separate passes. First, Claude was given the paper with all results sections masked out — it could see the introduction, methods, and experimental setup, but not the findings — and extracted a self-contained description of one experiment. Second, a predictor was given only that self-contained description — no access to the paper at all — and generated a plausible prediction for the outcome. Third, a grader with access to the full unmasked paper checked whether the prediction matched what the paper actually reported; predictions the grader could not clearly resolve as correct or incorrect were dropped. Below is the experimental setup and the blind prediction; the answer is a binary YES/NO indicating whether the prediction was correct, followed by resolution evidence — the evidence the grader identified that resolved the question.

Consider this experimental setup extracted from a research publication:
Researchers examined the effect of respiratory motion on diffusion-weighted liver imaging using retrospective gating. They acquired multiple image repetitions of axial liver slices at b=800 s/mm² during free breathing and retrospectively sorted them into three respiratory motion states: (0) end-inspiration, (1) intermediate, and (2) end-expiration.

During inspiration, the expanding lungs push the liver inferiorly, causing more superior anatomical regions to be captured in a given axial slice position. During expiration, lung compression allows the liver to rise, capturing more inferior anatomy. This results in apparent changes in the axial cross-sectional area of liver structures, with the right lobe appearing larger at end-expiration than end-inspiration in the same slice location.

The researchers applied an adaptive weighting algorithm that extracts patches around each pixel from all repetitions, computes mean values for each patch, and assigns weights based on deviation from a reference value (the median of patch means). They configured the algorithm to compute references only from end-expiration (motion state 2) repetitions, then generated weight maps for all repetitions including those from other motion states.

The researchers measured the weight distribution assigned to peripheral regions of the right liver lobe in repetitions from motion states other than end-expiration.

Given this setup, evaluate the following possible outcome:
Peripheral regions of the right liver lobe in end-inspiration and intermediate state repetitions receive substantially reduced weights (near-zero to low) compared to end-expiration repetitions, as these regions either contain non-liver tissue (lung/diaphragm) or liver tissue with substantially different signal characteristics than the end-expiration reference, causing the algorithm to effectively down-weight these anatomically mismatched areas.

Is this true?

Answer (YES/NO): YES